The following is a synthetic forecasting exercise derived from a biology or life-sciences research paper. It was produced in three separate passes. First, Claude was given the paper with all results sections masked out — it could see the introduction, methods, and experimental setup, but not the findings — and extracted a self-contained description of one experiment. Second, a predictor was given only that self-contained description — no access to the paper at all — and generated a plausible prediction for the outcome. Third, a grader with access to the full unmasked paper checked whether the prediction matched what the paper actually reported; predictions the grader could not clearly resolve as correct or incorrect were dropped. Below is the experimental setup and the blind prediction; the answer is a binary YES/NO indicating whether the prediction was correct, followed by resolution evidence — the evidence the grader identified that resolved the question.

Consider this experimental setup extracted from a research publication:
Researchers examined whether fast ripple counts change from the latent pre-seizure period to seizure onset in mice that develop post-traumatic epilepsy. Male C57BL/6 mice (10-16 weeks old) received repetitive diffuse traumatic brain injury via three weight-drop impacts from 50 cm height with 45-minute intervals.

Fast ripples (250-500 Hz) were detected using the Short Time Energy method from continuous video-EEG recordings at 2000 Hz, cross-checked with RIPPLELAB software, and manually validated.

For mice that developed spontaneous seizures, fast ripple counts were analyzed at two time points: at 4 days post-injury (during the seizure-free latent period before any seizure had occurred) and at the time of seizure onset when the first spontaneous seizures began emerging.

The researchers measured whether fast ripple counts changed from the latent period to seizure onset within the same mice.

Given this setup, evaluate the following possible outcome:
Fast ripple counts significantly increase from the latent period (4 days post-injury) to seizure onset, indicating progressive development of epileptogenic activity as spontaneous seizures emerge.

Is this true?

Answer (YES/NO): NO